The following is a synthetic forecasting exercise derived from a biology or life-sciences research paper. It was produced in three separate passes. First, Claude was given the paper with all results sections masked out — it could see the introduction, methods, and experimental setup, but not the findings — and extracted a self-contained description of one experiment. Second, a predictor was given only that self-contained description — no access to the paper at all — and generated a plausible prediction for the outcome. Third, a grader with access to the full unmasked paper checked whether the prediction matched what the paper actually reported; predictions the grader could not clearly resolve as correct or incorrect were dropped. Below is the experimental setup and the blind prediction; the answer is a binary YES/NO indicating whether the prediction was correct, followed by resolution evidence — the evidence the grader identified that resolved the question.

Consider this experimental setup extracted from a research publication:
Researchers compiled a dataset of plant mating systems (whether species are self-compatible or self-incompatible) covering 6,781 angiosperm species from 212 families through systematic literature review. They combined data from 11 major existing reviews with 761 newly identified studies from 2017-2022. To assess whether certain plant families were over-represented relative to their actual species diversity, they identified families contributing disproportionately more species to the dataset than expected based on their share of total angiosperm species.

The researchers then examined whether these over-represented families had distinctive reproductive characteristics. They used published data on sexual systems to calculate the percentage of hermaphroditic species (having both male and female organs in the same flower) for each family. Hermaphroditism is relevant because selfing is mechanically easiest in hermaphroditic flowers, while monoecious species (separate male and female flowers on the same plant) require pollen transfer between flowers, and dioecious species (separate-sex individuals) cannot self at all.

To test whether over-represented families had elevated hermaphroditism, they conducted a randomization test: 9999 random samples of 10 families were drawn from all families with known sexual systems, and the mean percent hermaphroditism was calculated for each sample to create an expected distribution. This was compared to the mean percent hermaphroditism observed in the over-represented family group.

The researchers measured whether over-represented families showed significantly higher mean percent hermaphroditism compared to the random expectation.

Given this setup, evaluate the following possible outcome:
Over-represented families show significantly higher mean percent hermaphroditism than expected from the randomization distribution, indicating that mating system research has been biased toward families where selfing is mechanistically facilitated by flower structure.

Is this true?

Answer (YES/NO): YES